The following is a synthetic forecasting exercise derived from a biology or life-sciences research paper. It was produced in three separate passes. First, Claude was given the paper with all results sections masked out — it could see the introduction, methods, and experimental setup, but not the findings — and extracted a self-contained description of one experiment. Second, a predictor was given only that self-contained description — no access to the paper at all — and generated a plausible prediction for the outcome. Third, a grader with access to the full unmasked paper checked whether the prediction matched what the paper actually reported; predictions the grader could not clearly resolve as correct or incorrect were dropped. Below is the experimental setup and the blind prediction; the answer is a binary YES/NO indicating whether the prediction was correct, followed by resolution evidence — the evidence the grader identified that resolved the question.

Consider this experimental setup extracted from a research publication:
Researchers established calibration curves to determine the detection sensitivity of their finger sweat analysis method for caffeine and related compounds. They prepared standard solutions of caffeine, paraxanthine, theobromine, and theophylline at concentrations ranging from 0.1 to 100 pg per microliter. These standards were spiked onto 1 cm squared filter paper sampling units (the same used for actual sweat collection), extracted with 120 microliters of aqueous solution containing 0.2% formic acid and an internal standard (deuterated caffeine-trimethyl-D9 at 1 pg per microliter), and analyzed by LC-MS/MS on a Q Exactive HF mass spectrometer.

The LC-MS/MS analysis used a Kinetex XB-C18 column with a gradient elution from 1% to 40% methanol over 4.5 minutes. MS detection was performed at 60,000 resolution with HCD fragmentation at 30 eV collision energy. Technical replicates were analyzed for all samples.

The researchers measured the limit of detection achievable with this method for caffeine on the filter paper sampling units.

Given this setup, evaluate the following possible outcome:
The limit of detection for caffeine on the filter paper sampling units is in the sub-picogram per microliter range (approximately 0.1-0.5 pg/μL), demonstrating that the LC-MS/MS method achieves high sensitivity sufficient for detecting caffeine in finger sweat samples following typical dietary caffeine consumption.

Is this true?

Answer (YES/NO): NO